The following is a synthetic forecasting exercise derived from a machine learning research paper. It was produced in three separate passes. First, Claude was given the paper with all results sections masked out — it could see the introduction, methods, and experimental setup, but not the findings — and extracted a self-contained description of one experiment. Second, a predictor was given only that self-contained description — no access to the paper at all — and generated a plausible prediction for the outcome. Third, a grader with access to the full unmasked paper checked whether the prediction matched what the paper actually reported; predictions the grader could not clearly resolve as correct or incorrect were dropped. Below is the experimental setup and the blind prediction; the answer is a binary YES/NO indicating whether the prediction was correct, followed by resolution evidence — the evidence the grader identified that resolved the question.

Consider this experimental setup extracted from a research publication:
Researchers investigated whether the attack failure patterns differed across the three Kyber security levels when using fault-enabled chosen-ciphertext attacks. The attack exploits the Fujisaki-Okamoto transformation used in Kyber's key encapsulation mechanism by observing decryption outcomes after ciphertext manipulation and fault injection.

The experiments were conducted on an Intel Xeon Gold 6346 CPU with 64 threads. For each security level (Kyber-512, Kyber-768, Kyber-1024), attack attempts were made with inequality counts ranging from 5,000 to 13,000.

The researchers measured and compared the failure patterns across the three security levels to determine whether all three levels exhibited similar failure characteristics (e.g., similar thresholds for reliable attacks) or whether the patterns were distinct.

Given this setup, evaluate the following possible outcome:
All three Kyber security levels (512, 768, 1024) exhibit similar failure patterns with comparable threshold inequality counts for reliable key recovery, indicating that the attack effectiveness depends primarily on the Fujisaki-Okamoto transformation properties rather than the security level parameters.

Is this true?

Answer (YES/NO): NO